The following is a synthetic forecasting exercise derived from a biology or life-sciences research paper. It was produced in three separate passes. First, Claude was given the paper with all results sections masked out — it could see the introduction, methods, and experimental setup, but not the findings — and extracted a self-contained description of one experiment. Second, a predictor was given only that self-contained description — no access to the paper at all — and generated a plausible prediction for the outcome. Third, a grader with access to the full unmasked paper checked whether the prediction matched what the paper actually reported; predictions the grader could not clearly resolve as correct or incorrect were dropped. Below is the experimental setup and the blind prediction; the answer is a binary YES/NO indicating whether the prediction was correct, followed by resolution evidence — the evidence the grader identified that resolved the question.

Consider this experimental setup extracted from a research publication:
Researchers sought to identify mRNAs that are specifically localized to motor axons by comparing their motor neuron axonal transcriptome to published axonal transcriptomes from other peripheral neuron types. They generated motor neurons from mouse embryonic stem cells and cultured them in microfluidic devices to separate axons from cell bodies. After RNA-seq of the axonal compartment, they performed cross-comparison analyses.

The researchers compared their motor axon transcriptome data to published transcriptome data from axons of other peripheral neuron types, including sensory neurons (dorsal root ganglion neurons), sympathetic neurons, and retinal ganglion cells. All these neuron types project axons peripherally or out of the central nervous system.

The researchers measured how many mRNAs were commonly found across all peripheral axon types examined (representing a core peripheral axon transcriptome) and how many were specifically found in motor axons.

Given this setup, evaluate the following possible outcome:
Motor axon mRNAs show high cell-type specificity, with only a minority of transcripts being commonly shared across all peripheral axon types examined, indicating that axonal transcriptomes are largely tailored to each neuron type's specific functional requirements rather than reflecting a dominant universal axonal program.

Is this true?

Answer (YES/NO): NO